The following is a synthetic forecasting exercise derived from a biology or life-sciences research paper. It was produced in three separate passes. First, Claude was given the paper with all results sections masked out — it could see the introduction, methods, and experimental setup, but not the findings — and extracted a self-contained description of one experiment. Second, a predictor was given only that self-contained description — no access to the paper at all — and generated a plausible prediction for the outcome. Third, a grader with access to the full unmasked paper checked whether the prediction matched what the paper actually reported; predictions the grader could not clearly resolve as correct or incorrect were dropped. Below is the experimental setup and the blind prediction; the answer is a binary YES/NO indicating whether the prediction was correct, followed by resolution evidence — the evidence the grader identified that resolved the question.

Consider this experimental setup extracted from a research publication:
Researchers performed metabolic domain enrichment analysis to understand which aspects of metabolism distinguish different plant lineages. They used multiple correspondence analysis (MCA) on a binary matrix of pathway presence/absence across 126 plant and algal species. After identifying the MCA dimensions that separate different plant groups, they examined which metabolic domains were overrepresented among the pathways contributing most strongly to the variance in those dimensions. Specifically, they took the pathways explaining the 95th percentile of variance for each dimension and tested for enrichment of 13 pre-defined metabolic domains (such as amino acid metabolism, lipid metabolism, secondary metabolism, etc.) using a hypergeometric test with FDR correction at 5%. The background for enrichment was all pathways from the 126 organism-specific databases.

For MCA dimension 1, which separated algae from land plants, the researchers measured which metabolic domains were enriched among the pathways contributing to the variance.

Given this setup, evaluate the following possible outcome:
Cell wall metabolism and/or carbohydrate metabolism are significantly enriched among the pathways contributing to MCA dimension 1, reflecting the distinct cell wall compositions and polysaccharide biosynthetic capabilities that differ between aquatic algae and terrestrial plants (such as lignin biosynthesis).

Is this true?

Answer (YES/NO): NO